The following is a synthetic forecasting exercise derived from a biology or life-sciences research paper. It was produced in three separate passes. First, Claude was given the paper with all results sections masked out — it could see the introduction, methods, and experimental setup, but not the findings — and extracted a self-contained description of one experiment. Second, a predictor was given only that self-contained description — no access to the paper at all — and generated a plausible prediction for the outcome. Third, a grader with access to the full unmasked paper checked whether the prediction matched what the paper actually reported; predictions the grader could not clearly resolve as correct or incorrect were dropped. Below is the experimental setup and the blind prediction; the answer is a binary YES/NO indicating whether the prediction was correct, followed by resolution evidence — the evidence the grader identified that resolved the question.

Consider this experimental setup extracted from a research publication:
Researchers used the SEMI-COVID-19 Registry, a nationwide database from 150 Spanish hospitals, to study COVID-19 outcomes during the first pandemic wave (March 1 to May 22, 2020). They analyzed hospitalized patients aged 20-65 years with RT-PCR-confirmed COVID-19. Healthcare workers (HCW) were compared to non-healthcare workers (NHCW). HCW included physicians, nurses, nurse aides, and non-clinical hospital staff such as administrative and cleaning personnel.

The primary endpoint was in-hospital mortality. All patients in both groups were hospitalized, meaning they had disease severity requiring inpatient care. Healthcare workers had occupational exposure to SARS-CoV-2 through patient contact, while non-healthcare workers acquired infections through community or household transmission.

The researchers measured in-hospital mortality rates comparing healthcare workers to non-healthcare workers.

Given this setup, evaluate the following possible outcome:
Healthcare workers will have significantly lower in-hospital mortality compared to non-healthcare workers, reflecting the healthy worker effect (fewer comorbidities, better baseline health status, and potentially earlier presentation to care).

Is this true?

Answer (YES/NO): YES